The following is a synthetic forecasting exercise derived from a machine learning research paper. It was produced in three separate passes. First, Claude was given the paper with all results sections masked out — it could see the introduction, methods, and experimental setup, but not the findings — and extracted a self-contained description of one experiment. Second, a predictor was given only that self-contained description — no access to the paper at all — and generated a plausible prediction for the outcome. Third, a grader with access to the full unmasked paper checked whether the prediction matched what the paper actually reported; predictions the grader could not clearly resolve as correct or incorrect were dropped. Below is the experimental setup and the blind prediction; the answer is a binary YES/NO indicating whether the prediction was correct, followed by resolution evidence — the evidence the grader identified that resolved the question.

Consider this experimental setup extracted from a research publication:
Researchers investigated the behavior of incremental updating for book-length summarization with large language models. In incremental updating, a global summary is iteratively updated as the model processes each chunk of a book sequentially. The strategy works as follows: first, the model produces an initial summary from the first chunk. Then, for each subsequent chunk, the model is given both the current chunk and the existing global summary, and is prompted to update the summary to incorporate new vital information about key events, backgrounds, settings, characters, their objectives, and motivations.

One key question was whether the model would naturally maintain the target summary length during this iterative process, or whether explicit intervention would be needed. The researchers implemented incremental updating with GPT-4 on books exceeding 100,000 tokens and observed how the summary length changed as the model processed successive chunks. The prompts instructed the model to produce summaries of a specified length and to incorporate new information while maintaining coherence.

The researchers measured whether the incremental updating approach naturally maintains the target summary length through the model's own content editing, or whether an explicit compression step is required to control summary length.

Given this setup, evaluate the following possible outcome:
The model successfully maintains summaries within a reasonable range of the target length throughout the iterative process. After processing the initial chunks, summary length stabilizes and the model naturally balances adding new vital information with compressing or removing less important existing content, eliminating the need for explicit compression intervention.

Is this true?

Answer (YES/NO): NO